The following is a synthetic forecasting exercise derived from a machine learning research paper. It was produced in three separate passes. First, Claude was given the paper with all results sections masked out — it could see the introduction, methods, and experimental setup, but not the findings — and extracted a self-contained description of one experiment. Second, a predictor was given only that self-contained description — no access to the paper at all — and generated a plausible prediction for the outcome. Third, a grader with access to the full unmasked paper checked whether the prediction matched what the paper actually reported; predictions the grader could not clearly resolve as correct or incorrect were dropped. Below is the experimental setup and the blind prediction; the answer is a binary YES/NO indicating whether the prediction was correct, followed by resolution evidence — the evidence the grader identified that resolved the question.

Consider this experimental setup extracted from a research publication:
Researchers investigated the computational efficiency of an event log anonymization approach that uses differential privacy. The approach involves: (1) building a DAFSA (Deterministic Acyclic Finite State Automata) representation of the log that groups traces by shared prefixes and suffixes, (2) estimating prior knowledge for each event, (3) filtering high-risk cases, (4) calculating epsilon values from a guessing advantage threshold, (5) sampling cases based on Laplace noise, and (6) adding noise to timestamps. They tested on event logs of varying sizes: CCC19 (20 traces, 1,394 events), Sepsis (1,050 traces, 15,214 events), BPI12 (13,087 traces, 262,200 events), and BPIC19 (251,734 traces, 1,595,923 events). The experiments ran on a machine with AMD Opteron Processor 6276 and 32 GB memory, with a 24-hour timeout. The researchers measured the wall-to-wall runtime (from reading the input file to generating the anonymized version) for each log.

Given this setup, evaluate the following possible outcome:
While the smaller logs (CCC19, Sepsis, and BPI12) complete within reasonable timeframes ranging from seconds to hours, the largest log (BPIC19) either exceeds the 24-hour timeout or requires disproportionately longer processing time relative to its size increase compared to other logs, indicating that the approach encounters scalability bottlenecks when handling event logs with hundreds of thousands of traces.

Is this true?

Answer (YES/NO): NO